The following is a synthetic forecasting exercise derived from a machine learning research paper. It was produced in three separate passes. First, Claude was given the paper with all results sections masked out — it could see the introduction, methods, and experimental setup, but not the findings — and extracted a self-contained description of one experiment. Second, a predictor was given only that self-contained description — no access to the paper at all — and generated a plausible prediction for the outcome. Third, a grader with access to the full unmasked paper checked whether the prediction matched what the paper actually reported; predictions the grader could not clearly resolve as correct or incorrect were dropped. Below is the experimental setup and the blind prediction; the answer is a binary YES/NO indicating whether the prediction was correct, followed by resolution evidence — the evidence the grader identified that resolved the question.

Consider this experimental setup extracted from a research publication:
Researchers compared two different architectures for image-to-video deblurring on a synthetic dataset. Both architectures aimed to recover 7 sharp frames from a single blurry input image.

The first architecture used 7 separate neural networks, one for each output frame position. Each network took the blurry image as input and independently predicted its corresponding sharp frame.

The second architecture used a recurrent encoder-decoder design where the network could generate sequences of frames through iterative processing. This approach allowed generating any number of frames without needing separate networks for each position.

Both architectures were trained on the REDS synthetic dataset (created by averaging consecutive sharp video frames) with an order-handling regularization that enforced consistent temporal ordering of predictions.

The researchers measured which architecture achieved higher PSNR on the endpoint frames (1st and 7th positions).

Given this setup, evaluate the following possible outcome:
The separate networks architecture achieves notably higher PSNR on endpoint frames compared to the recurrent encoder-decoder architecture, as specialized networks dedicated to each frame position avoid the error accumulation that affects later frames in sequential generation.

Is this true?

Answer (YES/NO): NO